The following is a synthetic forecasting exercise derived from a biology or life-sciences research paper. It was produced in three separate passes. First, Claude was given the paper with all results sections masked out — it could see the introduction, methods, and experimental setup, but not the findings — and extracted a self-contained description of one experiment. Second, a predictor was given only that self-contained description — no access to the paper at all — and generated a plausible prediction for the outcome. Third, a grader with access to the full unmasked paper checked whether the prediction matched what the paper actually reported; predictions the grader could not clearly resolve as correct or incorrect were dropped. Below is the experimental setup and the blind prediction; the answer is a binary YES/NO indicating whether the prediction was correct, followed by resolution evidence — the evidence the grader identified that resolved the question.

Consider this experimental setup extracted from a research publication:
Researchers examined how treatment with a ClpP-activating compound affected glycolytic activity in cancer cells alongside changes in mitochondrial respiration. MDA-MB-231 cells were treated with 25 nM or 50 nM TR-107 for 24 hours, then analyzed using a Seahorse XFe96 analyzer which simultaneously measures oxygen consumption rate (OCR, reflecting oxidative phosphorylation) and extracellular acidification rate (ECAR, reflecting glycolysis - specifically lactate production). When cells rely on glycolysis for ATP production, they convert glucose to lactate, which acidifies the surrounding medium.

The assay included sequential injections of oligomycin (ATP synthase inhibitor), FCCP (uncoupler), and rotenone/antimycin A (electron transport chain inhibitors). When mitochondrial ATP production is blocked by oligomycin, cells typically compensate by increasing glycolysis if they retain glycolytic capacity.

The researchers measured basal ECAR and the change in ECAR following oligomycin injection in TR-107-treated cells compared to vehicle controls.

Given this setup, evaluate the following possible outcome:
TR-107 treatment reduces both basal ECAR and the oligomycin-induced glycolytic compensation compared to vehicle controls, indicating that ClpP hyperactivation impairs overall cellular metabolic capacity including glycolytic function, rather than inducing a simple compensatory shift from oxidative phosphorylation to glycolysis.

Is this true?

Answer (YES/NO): NO